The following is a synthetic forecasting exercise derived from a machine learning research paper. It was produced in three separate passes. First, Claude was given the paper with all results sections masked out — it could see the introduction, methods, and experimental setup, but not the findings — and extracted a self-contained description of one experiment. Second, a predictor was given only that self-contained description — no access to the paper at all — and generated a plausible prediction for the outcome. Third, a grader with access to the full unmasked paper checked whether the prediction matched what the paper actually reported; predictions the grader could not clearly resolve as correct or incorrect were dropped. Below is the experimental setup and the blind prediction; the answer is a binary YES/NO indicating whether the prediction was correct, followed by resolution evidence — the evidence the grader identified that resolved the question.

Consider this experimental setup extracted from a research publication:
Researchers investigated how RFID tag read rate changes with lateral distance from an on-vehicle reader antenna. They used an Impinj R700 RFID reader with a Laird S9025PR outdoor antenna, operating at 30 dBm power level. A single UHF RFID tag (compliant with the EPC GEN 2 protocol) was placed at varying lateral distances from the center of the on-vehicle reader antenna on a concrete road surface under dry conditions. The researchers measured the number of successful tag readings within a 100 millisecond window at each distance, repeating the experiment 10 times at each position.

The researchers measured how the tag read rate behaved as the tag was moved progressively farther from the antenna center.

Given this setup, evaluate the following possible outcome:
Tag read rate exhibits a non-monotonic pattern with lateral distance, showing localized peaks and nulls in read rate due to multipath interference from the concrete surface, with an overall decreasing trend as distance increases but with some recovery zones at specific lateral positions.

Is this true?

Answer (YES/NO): YES